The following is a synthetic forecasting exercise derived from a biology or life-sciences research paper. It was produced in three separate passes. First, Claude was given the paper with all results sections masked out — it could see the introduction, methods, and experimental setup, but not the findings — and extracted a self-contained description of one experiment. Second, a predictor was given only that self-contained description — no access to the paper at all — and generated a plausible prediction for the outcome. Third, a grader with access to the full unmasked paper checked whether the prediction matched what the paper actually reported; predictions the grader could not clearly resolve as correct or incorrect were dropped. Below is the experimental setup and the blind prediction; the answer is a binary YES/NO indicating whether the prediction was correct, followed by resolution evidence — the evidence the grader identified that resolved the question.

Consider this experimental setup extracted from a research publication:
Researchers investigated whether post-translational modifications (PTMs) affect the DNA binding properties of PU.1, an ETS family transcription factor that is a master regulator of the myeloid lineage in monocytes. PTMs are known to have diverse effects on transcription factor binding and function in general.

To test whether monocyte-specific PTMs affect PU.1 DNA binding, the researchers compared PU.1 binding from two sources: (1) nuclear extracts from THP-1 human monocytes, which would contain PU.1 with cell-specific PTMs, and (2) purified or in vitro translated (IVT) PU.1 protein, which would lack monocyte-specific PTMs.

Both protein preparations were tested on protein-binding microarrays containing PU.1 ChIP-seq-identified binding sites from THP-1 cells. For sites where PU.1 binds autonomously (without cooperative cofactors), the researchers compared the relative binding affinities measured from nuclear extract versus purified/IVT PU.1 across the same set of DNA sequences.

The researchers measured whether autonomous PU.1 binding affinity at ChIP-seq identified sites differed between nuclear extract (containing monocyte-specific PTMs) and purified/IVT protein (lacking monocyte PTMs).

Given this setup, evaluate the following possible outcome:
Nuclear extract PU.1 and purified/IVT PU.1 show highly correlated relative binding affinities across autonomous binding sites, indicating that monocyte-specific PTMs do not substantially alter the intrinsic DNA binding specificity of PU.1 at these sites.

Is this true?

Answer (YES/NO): YES